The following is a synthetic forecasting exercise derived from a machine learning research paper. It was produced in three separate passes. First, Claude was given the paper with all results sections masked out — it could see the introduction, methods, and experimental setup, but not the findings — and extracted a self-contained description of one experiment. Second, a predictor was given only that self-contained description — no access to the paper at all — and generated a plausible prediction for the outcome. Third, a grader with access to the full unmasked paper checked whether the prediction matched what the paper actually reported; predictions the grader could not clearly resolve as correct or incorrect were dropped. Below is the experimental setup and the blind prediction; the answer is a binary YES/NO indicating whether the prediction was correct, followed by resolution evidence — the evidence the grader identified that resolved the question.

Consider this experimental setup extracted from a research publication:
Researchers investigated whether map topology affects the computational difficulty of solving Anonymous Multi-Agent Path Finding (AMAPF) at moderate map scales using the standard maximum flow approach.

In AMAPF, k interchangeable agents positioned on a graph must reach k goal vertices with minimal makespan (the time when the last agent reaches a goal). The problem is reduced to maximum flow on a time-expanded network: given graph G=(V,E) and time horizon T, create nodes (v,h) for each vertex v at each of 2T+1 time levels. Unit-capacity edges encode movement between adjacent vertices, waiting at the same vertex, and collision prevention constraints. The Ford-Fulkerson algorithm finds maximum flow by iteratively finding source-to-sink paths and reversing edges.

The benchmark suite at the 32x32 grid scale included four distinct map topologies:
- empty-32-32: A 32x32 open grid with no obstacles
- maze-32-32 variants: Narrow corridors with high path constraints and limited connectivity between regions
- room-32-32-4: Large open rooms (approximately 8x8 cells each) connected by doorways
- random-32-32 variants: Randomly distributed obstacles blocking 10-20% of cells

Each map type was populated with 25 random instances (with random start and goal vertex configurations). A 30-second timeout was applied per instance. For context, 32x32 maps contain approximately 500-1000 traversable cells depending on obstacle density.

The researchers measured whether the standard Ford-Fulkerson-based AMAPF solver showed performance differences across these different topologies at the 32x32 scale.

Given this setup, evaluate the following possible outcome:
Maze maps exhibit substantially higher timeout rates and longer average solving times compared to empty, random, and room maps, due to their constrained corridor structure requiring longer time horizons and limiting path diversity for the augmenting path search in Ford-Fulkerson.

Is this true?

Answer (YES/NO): NO